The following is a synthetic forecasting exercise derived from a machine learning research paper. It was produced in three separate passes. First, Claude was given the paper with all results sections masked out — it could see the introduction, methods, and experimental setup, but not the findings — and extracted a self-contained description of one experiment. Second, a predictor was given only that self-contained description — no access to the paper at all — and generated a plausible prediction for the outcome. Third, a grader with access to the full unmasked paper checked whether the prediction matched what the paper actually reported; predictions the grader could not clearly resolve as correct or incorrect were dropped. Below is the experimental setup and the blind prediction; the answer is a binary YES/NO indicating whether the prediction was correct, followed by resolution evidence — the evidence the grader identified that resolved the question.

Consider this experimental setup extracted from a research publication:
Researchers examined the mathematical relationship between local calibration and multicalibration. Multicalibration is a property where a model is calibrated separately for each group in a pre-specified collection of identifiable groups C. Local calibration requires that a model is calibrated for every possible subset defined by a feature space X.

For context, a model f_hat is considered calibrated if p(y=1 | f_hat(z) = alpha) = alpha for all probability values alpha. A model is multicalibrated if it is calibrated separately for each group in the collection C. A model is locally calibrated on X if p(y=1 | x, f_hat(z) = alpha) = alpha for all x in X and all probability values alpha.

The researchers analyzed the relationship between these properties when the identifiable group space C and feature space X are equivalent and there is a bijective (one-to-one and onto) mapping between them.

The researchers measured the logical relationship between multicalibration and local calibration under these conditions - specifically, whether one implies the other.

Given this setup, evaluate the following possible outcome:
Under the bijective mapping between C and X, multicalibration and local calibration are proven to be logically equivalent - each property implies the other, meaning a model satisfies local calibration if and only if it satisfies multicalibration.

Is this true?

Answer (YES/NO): YES